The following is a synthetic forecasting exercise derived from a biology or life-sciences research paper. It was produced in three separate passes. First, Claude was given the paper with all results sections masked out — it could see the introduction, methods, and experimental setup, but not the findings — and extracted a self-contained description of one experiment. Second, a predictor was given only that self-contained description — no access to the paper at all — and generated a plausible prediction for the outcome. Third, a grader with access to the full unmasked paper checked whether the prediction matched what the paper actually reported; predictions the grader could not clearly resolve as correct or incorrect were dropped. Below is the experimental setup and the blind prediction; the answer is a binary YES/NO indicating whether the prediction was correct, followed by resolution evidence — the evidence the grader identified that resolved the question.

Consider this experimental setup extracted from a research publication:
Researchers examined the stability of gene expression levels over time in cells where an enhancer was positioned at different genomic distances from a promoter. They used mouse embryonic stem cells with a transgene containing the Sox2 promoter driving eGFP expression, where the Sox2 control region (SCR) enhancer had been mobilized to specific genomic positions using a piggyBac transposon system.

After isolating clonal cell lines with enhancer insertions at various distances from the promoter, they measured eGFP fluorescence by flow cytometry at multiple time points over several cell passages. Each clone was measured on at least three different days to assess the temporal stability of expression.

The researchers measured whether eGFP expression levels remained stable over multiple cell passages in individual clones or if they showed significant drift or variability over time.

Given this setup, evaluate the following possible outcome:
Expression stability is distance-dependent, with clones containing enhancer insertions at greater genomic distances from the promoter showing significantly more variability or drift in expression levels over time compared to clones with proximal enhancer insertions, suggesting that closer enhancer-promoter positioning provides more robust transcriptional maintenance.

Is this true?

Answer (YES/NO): NO